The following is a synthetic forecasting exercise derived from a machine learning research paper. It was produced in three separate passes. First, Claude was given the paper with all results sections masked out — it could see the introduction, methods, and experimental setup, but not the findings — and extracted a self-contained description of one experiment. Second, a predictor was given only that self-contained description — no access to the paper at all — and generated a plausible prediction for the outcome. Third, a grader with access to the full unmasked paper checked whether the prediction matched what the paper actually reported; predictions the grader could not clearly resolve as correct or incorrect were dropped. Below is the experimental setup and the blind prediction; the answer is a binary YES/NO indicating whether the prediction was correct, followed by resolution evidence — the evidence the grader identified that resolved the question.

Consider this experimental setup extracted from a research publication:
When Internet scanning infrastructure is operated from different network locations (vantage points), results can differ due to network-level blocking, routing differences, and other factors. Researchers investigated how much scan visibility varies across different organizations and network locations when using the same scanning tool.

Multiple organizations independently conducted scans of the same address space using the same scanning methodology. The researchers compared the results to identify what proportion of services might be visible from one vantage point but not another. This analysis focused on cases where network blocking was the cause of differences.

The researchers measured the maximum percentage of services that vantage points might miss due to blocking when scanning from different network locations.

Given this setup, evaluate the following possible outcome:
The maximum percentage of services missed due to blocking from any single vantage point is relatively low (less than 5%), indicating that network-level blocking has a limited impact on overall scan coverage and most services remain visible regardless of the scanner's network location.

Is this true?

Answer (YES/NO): YES